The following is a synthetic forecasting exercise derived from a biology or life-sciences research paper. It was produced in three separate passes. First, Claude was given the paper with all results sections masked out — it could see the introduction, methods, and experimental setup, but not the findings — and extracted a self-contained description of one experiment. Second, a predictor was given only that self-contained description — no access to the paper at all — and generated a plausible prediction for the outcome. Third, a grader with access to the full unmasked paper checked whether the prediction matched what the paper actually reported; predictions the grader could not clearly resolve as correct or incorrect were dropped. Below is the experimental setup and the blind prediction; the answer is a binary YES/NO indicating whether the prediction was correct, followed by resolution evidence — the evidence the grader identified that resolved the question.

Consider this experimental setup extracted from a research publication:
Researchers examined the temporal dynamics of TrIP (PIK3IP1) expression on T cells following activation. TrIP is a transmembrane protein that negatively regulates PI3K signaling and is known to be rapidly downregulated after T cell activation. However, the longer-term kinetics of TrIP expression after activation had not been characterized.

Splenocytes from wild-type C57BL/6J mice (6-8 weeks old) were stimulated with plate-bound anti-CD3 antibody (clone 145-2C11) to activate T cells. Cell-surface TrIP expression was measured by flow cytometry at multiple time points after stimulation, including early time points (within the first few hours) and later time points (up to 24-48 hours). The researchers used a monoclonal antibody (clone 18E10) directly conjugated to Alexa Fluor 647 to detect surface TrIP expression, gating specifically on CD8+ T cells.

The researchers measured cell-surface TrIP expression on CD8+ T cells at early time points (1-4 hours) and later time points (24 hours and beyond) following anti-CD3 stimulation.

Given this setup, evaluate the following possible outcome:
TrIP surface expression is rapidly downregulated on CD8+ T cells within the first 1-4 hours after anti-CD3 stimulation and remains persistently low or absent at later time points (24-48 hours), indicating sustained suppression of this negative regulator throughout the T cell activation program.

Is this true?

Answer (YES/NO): NO